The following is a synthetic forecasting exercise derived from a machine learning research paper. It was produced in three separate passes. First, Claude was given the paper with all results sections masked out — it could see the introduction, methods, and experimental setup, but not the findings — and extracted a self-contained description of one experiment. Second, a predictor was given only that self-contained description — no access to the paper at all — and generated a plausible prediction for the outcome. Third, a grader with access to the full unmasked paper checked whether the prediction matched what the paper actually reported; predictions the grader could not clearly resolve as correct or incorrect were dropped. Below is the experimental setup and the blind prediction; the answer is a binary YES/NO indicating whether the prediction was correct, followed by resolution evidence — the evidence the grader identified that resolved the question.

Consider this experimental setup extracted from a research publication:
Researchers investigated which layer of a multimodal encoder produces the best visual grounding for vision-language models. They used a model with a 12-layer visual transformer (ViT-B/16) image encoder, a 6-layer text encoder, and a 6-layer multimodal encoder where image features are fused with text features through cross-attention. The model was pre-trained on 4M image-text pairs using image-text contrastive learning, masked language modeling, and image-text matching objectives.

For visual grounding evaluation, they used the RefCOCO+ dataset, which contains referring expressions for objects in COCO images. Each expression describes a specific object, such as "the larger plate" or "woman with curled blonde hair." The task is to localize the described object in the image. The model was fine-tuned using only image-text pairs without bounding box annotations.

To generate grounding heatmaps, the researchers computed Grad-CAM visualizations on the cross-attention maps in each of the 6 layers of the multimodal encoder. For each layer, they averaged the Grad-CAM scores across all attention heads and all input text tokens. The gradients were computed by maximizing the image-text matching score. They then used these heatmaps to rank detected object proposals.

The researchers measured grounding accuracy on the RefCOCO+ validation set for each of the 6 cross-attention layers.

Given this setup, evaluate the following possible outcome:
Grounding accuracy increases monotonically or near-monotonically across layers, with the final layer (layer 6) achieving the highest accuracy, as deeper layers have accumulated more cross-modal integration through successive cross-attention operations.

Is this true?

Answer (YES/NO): NO